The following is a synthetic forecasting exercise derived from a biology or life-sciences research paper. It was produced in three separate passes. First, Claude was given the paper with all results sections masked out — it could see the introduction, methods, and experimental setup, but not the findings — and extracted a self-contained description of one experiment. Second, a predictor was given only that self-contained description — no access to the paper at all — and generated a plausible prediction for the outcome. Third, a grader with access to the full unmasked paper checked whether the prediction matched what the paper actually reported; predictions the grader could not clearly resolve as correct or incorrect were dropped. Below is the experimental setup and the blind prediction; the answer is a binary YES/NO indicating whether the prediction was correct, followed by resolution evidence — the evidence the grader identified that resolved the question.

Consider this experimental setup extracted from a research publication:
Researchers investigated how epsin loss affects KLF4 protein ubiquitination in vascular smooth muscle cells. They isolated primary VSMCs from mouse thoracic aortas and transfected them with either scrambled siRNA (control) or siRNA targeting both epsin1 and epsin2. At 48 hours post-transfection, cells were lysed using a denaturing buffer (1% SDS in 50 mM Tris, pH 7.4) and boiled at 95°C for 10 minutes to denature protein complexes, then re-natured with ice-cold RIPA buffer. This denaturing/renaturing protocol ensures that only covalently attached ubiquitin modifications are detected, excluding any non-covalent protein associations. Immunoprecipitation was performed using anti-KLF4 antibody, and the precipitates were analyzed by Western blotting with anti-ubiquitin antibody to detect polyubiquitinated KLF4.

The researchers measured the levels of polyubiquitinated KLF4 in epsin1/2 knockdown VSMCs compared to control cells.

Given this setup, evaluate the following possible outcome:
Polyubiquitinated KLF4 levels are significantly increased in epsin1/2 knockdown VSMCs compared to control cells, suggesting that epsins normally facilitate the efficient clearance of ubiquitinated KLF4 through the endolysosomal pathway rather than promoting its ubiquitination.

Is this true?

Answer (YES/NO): NO